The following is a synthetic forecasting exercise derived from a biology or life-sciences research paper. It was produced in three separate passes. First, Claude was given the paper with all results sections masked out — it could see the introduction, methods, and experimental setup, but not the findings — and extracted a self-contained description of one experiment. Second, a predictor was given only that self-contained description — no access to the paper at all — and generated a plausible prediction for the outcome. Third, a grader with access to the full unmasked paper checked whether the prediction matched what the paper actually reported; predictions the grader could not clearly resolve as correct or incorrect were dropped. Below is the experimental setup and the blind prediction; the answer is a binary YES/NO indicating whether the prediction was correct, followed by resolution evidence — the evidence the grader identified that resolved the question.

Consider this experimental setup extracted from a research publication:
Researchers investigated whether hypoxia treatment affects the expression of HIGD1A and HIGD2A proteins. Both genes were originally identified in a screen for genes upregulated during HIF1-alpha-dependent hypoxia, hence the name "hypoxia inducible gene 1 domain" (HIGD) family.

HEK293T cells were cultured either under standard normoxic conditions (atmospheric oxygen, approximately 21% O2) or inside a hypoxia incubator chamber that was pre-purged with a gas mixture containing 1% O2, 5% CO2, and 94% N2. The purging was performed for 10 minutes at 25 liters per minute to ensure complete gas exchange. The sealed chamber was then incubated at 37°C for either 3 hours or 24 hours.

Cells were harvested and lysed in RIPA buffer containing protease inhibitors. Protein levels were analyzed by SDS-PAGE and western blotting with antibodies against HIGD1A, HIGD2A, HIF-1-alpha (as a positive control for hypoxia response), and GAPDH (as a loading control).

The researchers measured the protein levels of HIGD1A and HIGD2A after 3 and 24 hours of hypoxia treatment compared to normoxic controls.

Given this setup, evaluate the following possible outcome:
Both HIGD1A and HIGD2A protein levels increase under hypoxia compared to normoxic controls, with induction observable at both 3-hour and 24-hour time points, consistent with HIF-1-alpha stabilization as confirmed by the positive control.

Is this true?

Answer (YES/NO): NO